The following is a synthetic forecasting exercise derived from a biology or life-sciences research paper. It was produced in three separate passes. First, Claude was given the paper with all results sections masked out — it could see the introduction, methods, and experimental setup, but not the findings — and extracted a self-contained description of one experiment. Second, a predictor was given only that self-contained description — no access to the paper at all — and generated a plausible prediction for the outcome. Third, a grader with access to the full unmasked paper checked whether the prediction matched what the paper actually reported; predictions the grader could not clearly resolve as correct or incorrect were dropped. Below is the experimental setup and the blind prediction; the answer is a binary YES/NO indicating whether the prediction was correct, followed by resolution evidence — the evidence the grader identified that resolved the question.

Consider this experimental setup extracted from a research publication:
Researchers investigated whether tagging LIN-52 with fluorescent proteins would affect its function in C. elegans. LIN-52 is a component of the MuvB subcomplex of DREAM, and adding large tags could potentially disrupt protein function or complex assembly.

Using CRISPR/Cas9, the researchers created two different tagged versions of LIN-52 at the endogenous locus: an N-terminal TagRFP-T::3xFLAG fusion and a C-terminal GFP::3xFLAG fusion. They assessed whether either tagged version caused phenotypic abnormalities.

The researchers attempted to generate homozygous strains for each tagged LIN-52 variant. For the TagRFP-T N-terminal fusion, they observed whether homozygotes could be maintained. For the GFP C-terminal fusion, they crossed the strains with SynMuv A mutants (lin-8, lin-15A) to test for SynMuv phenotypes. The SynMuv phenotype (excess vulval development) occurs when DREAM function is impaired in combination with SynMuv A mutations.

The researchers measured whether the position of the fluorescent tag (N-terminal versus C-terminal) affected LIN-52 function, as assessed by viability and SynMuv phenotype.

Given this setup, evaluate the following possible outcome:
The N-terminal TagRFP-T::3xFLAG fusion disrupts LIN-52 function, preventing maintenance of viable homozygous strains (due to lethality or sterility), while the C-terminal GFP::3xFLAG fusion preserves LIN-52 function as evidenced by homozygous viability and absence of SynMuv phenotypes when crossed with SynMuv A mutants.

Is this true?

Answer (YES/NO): NO